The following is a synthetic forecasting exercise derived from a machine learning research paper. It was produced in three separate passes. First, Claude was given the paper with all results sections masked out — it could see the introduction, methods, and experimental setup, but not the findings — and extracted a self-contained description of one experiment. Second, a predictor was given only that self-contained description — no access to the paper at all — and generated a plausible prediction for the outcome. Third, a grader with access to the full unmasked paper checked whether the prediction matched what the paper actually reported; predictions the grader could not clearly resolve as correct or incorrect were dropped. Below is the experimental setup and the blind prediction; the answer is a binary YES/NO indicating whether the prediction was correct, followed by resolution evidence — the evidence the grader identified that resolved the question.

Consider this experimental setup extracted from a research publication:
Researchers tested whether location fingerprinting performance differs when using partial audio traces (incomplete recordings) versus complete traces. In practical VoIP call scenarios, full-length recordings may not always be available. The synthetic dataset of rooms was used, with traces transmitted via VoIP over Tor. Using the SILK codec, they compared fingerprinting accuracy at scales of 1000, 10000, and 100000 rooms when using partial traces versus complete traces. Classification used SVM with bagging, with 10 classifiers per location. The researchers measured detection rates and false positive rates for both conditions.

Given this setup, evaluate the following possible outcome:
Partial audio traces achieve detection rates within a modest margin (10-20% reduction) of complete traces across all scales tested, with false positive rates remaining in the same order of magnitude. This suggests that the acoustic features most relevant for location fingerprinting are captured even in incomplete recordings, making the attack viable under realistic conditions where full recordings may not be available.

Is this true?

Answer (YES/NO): NO